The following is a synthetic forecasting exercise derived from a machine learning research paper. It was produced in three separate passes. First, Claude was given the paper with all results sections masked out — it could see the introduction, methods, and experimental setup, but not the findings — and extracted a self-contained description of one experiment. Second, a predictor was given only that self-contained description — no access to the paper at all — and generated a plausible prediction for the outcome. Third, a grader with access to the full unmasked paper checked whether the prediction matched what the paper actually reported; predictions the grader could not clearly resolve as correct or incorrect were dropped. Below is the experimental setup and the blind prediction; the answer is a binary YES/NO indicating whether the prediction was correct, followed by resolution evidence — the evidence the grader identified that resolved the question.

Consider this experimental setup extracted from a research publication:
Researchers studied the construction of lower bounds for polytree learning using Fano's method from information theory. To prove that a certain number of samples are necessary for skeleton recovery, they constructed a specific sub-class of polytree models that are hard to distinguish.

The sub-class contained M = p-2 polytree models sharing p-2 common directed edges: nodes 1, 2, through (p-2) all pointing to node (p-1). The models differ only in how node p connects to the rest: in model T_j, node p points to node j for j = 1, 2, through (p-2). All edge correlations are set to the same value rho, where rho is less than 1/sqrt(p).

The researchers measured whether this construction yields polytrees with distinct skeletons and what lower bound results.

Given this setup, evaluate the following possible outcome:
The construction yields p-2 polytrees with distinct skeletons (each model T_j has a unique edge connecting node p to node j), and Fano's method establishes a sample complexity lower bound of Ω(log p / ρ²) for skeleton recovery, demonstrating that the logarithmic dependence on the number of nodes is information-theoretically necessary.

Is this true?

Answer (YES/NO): YES